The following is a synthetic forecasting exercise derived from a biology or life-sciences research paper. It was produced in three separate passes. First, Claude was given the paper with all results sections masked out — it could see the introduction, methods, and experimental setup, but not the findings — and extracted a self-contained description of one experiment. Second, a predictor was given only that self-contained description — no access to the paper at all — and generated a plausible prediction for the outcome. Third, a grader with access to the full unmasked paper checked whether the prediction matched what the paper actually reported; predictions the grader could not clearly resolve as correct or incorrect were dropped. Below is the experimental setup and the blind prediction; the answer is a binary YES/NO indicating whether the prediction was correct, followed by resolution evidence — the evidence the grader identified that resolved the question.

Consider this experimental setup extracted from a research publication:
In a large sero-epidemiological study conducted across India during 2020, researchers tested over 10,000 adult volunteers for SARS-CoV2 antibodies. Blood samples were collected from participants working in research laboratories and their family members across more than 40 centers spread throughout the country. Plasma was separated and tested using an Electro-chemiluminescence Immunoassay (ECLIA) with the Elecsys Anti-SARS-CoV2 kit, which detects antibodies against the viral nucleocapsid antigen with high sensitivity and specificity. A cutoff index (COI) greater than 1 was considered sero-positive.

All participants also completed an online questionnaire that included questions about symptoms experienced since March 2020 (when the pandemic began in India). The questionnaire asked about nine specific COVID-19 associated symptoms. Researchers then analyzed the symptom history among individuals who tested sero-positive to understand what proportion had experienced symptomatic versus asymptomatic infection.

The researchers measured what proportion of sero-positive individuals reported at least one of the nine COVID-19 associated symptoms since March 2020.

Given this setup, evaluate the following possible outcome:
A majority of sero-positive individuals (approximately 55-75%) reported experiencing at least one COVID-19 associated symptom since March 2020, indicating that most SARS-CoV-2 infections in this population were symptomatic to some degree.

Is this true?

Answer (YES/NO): NO